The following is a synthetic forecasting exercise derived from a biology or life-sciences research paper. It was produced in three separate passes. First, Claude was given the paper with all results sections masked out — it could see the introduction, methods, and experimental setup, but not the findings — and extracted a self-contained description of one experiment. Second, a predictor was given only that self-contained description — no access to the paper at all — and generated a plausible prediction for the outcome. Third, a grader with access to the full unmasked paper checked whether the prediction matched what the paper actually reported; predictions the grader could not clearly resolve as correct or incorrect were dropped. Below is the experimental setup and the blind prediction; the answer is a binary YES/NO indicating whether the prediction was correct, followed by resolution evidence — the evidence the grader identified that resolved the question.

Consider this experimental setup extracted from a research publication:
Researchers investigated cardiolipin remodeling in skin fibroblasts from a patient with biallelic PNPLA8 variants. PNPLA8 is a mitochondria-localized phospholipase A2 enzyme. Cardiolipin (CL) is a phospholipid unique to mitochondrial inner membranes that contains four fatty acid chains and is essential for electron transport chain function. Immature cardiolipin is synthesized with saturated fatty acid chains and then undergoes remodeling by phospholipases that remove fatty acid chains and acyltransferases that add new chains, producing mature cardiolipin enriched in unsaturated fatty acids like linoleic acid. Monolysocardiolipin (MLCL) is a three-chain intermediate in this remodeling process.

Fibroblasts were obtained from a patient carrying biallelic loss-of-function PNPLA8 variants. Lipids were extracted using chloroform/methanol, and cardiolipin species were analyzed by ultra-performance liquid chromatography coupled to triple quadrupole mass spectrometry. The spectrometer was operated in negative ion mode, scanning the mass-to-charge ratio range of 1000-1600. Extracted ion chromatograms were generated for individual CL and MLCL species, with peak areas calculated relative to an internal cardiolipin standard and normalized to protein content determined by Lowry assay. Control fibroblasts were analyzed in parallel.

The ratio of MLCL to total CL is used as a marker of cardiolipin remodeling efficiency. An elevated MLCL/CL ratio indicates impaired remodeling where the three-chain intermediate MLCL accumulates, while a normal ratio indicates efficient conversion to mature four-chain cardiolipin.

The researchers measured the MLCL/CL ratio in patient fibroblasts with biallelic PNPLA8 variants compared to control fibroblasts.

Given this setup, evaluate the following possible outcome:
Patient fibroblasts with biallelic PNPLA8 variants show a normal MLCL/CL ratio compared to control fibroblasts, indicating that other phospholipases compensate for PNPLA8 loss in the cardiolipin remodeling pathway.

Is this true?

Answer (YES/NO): NO